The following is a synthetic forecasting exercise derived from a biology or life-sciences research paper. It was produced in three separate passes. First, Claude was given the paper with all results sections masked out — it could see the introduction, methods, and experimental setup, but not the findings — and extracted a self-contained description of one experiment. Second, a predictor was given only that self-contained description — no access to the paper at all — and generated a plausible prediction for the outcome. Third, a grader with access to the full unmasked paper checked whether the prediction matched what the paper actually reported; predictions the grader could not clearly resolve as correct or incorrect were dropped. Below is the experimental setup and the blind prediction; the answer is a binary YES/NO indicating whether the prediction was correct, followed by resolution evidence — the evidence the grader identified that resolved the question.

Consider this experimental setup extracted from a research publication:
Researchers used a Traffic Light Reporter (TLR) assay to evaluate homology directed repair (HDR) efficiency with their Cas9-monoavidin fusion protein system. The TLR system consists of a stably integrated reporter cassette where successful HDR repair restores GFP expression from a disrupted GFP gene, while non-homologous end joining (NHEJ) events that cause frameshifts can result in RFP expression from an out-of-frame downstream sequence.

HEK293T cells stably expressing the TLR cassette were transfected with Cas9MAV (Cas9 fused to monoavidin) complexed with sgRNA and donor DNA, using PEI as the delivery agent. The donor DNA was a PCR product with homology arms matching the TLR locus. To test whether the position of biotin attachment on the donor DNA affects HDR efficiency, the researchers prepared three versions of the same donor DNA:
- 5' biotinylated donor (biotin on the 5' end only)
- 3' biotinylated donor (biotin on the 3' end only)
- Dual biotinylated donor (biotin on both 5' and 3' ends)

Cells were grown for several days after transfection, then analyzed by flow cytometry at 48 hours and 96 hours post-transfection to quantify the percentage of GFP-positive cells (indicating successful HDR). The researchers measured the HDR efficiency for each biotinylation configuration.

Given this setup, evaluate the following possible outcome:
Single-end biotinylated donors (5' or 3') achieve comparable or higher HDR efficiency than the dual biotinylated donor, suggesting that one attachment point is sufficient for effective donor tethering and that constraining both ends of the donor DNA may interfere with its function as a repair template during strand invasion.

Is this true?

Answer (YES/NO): YES